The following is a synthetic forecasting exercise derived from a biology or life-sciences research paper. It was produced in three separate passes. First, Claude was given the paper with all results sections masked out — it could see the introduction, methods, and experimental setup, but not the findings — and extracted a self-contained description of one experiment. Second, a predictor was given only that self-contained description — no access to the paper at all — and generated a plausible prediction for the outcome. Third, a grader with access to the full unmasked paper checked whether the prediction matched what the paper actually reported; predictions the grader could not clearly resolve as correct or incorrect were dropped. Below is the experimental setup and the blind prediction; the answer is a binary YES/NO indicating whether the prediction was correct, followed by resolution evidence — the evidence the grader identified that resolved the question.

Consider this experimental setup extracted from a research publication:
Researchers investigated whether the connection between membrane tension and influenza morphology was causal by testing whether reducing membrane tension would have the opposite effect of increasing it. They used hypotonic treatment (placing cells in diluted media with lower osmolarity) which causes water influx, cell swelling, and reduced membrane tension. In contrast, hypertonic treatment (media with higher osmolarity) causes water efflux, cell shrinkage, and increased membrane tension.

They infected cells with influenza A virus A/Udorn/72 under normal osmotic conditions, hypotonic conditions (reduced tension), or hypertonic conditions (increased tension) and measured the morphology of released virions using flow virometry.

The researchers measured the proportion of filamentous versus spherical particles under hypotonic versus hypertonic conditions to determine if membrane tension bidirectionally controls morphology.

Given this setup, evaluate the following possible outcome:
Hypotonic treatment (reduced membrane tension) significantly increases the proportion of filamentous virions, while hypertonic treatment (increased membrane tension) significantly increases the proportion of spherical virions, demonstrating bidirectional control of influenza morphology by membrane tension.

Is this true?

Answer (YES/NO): NO